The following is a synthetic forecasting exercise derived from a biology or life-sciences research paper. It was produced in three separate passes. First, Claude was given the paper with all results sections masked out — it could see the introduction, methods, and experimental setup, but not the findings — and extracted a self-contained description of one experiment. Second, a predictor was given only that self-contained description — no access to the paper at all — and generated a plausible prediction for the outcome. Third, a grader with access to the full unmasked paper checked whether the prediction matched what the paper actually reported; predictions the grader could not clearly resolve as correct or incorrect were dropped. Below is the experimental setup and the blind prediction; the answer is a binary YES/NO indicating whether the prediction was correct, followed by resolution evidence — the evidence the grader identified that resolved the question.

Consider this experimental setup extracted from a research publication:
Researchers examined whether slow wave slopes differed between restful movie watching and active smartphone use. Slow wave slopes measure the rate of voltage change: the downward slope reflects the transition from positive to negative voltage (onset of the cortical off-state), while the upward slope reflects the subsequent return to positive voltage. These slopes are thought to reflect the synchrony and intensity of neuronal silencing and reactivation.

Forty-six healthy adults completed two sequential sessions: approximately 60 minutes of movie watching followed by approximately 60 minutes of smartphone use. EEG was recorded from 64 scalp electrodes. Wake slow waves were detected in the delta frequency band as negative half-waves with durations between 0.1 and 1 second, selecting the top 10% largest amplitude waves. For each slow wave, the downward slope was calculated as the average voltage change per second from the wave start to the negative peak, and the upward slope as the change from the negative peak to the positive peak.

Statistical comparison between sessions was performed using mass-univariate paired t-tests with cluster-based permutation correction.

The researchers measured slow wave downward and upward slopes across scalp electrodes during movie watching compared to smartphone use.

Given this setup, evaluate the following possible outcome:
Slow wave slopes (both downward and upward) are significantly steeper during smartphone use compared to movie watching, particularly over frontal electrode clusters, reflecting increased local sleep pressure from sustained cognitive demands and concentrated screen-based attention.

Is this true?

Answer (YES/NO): NO